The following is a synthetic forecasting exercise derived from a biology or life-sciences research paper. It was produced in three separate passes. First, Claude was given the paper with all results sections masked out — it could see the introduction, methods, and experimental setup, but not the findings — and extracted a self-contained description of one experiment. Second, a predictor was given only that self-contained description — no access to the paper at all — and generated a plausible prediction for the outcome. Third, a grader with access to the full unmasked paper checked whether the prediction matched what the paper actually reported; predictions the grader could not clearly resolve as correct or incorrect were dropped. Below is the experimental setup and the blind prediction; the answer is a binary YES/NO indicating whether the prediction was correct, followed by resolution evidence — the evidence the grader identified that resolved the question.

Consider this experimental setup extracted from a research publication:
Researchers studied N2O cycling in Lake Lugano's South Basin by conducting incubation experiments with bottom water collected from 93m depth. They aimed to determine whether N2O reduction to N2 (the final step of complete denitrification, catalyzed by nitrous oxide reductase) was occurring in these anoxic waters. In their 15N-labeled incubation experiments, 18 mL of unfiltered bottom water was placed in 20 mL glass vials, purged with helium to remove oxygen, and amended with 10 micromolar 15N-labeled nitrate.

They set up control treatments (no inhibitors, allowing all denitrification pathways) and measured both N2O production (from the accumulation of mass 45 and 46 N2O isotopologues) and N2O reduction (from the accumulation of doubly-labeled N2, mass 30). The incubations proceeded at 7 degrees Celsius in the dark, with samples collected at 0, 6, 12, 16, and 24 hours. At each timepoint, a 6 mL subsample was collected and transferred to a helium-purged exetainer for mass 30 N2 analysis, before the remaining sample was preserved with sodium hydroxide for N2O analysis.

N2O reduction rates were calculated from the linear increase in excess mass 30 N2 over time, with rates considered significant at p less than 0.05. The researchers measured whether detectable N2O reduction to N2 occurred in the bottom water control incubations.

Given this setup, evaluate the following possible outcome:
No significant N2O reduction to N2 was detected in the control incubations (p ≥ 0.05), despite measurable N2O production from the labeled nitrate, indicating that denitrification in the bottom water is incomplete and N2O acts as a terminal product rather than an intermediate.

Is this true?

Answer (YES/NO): YES